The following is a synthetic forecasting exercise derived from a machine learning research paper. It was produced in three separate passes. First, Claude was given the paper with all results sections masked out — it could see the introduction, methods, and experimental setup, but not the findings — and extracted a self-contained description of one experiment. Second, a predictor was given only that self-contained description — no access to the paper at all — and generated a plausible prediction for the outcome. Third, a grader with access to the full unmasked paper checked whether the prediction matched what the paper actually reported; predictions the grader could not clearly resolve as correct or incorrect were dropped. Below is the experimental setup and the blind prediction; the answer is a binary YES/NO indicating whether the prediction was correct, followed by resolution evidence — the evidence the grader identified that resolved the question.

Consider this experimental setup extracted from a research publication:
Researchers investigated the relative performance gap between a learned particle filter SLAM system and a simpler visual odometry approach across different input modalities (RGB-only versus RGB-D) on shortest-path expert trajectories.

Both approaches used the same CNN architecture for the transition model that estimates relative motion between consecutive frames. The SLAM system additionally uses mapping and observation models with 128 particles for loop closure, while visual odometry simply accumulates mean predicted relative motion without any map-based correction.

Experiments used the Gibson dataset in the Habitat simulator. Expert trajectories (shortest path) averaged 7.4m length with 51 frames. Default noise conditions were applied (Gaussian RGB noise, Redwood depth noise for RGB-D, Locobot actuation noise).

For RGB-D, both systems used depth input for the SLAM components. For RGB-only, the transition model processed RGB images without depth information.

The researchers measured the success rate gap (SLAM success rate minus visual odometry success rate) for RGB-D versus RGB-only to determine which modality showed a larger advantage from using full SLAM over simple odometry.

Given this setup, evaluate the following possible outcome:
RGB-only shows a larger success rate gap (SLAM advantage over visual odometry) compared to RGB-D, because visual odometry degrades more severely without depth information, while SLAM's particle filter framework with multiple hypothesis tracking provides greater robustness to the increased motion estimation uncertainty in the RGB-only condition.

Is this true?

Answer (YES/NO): YES